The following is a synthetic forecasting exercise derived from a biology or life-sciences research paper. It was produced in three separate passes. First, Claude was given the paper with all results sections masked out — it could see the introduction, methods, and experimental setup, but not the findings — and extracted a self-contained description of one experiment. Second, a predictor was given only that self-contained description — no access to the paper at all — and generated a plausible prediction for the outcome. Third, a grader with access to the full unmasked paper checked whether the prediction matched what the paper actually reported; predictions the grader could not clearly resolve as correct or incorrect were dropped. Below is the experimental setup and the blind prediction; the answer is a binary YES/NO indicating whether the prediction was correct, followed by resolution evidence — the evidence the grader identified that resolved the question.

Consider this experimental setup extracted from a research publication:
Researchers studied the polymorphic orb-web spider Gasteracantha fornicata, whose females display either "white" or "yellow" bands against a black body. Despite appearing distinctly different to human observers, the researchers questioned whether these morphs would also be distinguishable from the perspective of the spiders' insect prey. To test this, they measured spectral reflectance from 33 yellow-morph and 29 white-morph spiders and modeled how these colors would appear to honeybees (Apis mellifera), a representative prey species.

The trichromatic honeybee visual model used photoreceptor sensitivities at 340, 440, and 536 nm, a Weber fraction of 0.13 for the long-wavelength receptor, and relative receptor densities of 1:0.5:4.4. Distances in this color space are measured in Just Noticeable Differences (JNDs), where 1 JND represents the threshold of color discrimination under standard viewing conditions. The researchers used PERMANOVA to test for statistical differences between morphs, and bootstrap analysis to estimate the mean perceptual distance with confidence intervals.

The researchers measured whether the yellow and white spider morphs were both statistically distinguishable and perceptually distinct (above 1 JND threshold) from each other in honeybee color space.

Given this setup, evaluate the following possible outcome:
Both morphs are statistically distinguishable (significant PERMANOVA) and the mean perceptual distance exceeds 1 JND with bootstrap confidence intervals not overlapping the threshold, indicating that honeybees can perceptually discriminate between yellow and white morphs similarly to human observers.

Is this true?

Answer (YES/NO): YES